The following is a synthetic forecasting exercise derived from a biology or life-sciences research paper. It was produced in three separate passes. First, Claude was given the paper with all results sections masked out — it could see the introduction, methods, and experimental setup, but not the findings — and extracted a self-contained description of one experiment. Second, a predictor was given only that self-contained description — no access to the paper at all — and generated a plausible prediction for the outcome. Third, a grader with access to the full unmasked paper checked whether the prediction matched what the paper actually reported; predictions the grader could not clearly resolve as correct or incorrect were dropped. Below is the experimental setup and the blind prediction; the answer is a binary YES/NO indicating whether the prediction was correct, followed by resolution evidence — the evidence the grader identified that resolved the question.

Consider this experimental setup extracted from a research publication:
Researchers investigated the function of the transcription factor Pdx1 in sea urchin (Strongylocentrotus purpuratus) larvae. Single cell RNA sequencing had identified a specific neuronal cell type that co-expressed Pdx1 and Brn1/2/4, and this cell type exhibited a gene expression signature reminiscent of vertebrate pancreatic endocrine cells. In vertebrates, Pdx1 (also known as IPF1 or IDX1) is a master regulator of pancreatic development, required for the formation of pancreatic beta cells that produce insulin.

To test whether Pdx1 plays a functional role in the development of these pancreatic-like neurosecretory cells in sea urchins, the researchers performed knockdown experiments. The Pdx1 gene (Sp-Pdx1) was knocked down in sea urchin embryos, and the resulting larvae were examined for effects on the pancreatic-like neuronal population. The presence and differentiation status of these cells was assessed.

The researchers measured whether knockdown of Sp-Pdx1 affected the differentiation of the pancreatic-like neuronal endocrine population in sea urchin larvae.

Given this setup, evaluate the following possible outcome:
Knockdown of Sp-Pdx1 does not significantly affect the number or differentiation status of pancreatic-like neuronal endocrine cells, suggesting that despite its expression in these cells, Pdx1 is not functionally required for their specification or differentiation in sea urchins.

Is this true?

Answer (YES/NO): NO